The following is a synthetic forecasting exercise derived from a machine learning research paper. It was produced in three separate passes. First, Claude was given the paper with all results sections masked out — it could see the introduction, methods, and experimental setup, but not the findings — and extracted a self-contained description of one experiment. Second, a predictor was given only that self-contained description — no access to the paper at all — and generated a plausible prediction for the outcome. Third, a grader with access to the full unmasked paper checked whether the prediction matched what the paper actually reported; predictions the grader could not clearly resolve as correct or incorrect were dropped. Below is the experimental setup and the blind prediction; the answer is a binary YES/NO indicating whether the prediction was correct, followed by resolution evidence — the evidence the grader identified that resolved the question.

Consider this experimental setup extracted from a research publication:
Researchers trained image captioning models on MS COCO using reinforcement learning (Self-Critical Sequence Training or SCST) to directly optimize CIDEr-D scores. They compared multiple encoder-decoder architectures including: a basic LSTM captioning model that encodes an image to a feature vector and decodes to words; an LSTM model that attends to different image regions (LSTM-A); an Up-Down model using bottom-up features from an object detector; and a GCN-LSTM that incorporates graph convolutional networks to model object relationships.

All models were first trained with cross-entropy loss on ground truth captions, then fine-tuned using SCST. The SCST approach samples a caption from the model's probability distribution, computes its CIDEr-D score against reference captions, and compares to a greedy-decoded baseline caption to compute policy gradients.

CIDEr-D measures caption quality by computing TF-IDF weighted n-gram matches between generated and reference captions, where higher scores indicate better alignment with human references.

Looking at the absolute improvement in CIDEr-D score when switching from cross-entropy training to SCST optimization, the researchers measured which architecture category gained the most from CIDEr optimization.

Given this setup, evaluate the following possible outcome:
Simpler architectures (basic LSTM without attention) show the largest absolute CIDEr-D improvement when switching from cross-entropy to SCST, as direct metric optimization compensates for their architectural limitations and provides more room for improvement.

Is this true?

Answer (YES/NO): NO